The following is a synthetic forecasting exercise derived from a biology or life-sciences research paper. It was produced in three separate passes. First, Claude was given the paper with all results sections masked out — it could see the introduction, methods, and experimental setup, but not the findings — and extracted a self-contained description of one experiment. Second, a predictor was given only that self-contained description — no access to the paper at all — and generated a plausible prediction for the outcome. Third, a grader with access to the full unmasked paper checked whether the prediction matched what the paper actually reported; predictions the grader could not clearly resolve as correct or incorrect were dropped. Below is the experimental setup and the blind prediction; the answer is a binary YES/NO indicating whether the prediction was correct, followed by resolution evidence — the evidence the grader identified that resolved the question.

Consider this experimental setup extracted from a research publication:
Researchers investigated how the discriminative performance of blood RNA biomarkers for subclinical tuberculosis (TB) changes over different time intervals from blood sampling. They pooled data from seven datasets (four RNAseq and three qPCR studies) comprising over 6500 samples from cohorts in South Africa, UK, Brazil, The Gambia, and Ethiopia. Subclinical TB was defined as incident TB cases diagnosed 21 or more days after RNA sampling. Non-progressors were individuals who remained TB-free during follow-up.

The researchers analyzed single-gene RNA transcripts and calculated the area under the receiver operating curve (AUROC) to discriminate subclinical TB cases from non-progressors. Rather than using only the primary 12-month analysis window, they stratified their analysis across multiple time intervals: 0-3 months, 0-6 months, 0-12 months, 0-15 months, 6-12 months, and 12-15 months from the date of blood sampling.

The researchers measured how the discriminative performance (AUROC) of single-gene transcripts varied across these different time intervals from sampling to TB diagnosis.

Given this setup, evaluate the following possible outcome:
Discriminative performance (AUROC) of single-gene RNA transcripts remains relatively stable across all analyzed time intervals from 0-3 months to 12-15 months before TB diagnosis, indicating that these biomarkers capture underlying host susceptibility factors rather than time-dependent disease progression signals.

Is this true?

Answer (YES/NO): NO